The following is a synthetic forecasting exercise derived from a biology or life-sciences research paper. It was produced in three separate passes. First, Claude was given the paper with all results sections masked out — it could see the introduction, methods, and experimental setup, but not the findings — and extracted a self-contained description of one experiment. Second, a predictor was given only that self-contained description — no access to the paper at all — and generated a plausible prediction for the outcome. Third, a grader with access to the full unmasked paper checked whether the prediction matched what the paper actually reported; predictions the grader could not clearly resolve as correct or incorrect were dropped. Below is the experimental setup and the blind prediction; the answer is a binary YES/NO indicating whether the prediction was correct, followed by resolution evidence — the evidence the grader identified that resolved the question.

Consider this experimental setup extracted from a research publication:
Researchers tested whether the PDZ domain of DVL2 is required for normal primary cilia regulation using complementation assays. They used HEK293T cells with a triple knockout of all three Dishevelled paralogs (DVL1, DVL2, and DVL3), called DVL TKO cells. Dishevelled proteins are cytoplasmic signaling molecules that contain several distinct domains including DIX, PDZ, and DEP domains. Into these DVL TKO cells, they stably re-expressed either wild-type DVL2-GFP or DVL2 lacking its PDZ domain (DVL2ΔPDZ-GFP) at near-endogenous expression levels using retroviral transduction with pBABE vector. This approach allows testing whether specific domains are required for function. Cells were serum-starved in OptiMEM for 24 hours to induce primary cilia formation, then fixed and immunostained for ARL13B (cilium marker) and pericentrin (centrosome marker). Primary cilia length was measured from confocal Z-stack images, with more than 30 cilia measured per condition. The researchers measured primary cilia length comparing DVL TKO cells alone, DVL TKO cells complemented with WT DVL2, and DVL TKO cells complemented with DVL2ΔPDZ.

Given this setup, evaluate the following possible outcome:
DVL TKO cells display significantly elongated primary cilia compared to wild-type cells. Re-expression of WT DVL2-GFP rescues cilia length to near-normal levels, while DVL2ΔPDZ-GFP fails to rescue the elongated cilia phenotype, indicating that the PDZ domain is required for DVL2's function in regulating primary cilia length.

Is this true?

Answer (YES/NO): YES